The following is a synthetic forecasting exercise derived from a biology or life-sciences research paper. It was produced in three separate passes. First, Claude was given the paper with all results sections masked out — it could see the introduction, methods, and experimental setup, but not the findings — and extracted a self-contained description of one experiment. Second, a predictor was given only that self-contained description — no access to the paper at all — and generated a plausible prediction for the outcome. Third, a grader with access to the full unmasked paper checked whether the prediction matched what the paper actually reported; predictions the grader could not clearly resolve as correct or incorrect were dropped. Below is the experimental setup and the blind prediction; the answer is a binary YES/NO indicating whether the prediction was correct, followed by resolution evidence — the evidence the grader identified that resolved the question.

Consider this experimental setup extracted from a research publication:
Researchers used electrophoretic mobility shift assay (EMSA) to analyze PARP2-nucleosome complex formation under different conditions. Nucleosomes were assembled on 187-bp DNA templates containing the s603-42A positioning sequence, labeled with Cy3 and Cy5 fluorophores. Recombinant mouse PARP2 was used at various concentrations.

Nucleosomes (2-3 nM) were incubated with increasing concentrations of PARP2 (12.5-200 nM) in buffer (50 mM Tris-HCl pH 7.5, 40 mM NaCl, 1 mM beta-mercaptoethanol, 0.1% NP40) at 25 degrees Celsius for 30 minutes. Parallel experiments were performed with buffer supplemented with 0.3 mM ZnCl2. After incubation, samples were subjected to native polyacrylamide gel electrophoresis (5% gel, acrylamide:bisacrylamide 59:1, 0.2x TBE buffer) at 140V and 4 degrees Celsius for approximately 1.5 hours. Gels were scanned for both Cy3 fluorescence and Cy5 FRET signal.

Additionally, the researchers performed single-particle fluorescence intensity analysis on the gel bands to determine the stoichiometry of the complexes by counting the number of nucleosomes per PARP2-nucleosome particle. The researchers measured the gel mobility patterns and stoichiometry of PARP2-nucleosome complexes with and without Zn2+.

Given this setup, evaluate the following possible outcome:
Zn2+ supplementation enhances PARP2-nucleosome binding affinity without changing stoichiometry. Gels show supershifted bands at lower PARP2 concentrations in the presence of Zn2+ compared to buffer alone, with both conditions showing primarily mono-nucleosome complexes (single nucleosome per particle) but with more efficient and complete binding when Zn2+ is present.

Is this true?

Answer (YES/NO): NO